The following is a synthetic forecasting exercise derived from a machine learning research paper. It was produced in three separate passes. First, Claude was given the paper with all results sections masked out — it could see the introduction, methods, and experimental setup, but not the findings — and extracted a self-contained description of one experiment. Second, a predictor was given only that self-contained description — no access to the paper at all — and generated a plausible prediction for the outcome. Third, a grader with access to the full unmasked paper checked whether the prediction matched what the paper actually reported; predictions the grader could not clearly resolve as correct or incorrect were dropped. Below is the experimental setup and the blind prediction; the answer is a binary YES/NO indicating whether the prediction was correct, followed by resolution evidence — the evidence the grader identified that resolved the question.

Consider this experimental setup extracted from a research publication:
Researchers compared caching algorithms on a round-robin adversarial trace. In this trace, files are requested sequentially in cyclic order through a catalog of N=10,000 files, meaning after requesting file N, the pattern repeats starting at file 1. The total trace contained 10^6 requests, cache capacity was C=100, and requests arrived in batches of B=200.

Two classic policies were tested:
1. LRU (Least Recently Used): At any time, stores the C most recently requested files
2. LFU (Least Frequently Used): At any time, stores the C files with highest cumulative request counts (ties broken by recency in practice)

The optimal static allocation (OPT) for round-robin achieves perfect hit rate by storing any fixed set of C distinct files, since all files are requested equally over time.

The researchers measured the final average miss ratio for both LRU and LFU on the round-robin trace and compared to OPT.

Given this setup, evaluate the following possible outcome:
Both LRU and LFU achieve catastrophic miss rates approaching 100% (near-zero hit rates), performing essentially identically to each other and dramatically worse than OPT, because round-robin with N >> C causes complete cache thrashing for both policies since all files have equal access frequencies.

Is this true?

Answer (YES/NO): YES